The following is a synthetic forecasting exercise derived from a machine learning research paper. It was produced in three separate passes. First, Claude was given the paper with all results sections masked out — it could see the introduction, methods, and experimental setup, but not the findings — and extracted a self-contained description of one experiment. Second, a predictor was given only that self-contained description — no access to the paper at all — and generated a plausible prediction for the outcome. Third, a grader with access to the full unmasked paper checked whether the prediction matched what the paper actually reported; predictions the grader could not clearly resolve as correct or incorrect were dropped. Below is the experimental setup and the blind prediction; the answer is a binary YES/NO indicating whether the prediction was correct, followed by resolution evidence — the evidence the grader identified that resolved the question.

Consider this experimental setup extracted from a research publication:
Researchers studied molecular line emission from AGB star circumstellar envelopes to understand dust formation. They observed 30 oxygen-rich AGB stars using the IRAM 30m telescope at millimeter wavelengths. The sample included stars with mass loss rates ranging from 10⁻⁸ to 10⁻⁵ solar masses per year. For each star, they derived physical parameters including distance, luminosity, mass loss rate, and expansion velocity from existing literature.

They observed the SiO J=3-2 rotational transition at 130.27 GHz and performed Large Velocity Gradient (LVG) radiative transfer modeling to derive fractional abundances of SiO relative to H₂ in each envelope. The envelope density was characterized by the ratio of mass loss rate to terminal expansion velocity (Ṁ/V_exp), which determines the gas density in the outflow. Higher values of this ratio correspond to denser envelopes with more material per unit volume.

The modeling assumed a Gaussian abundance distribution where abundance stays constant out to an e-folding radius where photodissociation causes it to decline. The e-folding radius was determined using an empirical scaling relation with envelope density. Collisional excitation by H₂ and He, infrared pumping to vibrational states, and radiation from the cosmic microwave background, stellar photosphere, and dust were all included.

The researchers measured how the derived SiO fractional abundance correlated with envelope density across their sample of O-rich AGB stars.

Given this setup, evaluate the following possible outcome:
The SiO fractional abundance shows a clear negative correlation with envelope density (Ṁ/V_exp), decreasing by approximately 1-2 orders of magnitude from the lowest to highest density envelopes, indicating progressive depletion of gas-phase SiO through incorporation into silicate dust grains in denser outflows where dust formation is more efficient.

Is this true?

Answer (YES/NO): YES